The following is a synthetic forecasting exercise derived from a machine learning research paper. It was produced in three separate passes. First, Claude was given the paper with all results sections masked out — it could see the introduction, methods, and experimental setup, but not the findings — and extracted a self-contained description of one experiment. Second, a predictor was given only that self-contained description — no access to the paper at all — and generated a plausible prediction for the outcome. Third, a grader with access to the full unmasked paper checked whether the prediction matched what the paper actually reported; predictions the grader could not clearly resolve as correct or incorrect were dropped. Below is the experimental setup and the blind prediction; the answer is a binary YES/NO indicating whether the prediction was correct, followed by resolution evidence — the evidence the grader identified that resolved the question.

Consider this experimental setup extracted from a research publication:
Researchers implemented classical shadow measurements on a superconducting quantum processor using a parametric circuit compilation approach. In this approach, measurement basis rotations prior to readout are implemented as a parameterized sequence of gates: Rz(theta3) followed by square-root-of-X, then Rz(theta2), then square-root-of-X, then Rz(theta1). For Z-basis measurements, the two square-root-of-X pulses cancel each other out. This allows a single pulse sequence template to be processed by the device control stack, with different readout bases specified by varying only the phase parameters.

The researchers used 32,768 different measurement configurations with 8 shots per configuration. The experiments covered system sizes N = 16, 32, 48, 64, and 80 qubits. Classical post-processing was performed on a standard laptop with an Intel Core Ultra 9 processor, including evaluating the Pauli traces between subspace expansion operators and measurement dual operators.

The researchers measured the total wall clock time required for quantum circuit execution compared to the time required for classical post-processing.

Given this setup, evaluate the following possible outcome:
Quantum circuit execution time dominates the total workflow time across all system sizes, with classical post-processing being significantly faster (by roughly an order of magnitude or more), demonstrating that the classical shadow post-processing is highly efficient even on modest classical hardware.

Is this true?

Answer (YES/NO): NO